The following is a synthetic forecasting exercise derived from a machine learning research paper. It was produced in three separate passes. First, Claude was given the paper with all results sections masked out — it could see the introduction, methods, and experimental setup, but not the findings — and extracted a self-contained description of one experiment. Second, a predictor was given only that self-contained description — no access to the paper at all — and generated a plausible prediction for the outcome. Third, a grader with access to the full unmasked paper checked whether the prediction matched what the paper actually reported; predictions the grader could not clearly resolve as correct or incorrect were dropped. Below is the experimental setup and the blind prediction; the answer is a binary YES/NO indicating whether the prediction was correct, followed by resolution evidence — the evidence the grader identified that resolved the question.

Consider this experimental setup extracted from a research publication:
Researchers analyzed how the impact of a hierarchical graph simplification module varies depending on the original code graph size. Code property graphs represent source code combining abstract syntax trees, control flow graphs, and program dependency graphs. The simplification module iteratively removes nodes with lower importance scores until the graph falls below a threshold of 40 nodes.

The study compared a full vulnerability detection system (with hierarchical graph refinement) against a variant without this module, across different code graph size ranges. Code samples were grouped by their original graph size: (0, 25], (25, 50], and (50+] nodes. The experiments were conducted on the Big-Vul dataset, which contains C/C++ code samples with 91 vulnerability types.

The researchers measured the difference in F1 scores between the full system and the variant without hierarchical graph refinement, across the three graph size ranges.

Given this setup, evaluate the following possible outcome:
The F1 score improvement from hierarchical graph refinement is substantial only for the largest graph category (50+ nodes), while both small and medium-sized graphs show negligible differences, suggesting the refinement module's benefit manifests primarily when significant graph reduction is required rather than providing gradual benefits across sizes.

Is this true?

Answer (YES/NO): NO